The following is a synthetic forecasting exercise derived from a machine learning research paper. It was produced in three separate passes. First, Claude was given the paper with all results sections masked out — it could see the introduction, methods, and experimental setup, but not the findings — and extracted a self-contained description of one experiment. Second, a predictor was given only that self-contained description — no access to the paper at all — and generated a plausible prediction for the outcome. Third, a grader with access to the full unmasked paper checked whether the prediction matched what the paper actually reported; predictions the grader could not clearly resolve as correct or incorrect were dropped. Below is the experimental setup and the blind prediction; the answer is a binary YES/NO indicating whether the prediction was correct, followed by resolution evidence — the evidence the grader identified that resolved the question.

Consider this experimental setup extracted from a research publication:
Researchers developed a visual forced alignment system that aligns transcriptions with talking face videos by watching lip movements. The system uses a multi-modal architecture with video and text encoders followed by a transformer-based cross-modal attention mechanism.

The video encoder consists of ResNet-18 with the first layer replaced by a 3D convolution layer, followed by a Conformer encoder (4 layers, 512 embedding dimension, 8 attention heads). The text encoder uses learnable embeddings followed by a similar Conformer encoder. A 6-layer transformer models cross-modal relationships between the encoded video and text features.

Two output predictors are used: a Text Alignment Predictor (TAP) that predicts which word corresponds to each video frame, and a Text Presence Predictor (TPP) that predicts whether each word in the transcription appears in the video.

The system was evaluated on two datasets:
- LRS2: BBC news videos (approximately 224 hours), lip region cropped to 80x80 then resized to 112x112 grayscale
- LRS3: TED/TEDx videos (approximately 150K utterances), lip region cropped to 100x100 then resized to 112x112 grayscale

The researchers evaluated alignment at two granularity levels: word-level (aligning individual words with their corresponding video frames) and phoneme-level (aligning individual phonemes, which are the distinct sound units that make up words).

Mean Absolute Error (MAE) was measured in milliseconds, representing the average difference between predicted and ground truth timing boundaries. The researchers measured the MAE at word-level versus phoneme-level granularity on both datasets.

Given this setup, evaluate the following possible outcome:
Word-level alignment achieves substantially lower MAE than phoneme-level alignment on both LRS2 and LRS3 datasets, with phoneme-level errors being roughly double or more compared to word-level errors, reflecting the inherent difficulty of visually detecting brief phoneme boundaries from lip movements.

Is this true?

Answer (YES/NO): YES